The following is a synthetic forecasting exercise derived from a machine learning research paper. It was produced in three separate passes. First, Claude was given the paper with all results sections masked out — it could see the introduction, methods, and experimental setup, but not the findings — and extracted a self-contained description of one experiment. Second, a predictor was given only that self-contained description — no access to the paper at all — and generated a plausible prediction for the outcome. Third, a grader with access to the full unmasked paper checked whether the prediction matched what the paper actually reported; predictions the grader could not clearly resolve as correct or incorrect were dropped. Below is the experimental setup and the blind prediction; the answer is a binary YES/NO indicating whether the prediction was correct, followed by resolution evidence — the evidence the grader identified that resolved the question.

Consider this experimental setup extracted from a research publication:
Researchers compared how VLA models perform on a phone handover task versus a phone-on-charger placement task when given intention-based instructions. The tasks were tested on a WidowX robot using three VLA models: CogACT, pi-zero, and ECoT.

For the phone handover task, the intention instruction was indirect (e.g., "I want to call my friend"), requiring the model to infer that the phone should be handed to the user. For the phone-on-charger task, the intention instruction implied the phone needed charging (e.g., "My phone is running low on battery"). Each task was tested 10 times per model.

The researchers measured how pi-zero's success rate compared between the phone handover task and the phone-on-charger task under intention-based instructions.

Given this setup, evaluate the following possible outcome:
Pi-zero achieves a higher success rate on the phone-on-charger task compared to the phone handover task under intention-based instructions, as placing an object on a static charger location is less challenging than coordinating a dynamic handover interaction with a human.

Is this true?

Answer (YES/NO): YES